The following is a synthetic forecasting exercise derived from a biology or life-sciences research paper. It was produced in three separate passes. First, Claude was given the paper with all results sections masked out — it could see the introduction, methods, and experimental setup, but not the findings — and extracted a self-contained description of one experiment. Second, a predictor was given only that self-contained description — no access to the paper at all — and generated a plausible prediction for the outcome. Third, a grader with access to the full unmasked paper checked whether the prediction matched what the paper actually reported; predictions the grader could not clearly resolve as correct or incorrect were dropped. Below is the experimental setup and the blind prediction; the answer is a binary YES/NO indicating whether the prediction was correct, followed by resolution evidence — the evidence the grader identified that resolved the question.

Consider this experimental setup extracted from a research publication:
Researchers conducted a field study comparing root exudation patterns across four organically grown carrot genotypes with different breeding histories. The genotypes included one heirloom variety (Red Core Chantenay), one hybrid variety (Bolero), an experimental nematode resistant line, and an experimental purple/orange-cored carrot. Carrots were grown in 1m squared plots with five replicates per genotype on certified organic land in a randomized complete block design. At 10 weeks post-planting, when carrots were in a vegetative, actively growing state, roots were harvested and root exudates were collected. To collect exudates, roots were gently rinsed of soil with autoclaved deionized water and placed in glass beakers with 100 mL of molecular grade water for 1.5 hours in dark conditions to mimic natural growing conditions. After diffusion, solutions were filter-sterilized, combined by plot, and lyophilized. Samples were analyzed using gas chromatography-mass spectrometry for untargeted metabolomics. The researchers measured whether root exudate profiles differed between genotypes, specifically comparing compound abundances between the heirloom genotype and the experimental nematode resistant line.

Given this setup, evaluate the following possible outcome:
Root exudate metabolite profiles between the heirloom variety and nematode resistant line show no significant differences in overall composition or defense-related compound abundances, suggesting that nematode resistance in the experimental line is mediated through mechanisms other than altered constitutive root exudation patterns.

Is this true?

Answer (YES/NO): NO